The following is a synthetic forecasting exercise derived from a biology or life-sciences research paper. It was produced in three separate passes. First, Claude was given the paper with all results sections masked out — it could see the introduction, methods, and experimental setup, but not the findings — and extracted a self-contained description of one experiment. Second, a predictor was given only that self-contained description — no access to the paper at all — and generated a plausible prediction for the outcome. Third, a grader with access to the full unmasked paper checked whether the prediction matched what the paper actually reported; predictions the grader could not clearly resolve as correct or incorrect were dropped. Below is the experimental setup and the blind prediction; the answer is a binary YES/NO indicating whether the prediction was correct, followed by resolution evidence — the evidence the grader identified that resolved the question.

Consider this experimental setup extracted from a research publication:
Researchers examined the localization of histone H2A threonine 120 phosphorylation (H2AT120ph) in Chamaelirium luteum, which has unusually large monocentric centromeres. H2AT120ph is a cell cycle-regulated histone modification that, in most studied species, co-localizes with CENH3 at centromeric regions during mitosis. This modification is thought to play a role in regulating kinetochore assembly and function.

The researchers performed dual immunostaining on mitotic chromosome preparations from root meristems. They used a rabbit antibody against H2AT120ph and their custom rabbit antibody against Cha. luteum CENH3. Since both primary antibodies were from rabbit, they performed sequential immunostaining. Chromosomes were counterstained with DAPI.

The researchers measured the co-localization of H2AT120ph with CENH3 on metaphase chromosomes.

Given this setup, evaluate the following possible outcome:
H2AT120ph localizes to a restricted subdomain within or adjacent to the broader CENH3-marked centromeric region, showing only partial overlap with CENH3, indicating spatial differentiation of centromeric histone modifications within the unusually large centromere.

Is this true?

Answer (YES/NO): NO